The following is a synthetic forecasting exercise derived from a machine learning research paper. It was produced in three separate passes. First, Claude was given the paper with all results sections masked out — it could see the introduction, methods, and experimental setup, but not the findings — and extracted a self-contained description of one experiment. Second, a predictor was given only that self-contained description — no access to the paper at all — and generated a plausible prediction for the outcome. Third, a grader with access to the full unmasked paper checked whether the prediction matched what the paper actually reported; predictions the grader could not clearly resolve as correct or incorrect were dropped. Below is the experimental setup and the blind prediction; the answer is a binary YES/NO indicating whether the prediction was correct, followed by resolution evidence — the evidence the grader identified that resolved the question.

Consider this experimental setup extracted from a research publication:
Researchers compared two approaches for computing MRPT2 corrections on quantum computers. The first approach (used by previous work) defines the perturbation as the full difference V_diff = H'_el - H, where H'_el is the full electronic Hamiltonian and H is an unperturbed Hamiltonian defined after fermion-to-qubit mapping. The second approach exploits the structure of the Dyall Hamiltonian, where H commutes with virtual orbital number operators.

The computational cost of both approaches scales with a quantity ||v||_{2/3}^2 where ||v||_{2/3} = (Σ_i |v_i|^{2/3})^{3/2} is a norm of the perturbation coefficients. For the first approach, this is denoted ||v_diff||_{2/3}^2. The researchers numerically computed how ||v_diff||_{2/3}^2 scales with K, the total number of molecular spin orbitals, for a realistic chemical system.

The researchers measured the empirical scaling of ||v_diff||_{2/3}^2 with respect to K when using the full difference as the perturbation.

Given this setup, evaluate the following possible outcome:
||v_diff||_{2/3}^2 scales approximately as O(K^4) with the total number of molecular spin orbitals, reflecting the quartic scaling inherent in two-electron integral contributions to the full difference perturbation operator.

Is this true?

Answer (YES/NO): NO